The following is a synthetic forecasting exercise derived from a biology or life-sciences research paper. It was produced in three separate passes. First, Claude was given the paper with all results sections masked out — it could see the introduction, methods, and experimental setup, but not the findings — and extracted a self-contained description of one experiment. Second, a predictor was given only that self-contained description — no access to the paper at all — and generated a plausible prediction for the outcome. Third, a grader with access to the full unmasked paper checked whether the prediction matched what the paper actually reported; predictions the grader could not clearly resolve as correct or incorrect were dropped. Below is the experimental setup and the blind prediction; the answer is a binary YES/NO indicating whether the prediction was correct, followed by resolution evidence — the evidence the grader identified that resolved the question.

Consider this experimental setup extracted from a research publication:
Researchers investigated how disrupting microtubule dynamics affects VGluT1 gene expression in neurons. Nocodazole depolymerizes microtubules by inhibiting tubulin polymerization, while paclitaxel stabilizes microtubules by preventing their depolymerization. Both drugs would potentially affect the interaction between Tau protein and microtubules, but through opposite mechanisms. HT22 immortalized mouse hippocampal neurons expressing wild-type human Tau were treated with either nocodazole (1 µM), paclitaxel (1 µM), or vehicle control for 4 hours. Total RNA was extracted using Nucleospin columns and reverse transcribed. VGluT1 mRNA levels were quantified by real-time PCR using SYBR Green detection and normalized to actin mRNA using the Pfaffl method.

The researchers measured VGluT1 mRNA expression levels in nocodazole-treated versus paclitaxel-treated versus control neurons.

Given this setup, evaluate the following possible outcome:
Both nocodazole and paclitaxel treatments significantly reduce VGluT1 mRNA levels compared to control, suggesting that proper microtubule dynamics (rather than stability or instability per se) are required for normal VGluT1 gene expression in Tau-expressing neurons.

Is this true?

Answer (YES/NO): NO